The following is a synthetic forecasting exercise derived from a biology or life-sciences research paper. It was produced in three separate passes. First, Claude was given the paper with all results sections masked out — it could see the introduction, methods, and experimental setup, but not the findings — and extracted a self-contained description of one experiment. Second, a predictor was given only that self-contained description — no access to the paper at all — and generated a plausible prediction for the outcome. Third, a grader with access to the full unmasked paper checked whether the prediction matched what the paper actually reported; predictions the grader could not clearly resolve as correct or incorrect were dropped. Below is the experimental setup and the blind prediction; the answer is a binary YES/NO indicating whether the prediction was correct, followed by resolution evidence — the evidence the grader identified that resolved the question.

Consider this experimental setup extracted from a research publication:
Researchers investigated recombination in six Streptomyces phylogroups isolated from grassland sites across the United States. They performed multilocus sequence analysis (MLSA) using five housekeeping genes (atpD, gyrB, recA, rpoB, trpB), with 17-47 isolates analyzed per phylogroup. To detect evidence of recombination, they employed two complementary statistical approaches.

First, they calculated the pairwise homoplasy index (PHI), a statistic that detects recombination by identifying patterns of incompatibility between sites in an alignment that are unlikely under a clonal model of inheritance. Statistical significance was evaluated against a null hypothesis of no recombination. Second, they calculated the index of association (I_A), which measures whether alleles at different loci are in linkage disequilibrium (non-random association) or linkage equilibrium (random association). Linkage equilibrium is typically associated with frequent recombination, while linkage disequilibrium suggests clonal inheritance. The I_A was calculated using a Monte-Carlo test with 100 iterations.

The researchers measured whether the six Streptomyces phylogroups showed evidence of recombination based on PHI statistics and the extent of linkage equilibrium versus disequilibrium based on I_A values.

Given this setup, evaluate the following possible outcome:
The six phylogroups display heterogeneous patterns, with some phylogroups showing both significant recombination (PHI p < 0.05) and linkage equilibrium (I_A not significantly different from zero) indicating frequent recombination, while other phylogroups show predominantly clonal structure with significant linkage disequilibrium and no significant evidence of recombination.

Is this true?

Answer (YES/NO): NO